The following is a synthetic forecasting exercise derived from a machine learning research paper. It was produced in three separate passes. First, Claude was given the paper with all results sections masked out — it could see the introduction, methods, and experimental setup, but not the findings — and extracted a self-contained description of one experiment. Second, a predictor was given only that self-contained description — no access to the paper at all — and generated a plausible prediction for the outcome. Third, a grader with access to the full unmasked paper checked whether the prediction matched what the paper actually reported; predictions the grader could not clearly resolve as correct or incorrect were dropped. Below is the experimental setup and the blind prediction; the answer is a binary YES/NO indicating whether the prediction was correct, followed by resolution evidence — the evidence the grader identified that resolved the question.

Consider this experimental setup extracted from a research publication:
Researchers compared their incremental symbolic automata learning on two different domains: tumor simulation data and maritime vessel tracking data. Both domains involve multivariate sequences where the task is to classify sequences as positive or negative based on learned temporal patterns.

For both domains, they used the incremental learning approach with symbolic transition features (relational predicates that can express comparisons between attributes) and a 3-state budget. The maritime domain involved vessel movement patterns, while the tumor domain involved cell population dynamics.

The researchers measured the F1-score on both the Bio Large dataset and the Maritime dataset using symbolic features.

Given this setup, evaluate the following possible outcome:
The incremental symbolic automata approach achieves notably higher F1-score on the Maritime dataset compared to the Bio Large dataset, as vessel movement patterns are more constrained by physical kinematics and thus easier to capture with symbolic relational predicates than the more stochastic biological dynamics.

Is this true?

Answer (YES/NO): NO